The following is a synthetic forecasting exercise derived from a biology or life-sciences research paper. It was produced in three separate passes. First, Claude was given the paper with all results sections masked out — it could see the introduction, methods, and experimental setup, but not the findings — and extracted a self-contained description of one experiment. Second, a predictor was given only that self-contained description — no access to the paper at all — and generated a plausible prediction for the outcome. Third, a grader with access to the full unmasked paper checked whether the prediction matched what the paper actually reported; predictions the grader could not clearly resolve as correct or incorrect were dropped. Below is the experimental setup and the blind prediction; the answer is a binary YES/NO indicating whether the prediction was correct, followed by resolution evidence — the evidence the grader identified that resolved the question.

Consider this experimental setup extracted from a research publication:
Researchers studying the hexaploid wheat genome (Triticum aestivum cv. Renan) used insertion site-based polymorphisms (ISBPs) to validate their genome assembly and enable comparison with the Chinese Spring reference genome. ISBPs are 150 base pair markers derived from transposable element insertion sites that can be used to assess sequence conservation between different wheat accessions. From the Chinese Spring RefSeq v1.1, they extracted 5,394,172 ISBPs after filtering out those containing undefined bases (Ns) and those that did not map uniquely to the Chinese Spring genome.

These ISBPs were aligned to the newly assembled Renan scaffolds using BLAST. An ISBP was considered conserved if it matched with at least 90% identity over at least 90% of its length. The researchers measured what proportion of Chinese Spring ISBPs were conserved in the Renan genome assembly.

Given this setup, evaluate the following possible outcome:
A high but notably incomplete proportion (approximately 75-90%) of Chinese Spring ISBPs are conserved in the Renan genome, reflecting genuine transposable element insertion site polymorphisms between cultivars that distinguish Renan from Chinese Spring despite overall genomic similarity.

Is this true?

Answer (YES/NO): NO